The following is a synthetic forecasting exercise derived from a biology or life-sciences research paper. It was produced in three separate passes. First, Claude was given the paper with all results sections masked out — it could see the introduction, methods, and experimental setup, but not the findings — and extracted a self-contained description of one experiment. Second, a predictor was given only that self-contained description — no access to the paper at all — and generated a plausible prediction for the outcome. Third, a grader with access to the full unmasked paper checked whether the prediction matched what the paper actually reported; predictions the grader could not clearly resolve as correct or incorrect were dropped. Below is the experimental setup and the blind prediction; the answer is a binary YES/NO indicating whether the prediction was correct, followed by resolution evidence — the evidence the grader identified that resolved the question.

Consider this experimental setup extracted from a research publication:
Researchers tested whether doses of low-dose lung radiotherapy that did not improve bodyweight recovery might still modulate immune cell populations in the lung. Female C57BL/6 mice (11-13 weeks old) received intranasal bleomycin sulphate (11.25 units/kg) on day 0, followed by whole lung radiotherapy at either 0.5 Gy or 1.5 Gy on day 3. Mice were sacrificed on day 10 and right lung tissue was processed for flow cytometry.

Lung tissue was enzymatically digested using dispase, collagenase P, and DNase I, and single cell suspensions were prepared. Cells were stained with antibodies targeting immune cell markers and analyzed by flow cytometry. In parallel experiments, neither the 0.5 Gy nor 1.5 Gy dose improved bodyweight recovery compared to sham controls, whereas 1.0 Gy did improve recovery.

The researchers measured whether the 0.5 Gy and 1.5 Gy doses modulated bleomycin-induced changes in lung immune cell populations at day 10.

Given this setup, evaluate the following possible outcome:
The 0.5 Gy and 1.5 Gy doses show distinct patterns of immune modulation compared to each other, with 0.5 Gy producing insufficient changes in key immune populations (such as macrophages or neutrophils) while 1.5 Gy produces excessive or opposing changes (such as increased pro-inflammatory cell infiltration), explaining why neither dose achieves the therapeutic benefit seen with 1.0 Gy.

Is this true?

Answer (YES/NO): NO